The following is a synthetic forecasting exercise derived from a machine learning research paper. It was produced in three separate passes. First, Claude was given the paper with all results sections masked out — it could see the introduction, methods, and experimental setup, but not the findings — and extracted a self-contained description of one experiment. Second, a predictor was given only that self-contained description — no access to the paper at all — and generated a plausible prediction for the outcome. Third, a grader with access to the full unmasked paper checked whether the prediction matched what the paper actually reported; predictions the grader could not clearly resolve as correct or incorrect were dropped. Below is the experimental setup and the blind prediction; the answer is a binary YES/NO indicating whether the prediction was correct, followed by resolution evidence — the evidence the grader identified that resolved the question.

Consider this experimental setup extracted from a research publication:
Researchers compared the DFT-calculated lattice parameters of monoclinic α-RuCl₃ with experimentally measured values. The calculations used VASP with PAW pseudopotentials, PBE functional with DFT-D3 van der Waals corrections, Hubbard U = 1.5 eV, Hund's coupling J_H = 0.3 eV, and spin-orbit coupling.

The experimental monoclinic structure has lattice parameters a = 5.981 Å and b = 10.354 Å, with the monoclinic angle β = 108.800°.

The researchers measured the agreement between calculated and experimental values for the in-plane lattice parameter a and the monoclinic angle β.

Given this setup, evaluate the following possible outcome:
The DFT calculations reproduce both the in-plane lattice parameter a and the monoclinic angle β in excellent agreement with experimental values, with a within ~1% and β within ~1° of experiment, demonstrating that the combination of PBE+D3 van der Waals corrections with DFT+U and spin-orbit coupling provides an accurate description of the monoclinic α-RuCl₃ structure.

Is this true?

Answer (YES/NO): YES